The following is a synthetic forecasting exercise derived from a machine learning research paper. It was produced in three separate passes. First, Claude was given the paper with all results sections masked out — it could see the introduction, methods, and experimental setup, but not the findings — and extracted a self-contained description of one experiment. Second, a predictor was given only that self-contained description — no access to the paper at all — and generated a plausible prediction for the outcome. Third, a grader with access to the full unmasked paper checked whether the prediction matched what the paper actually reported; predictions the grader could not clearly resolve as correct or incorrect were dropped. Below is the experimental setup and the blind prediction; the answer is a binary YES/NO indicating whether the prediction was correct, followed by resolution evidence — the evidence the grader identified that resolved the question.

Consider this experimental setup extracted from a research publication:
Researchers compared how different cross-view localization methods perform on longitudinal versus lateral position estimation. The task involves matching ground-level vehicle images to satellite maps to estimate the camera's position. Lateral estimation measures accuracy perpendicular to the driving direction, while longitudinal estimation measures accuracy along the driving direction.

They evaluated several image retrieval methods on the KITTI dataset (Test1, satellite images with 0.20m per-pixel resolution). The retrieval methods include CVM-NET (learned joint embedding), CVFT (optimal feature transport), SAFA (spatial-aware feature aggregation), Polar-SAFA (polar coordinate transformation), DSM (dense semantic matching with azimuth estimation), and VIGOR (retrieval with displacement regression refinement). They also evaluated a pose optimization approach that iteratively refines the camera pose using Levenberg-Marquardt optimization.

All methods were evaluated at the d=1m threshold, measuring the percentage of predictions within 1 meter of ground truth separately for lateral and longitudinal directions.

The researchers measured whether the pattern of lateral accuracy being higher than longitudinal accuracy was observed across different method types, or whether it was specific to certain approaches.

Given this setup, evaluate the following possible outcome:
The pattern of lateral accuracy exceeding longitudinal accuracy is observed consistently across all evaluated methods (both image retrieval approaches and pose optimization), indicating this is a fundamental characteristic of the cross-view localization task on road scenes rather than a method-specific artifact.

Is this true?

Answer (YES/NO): YES